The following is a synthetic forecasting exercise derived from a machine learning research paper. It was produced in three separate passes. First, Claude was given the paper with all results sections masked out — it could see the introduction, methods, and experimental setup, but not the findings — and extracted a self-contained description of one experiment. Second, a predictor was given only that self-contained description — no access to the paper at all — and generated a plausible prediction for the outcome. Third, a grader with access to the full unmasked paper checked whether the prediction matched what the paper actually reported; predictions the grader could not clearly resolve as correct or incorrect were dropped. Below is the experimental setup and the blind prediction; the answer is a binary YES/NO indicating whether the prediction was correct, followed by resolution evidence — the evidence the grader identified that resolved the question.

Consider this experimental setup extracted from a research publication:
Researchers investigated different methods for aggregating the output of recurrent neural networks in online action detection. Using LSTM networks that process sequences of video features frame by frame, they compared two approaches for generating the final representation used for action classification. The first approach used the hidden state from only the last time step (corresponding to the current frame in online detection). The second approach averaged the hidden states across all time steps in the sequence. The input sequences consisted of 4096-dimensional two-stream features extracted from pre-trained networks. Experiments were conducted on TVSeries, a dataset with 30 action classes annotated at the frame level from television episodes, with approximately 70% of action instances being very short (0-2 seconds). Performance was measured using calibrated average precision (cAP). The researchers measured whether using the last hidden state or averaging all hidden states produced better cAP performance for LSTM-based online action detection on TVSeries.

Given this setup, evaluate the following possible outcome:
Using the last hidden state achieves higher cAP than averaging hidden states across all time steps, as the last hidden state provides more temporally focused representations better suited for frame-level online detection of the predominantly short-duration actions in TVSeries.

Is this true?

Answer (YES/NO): YES